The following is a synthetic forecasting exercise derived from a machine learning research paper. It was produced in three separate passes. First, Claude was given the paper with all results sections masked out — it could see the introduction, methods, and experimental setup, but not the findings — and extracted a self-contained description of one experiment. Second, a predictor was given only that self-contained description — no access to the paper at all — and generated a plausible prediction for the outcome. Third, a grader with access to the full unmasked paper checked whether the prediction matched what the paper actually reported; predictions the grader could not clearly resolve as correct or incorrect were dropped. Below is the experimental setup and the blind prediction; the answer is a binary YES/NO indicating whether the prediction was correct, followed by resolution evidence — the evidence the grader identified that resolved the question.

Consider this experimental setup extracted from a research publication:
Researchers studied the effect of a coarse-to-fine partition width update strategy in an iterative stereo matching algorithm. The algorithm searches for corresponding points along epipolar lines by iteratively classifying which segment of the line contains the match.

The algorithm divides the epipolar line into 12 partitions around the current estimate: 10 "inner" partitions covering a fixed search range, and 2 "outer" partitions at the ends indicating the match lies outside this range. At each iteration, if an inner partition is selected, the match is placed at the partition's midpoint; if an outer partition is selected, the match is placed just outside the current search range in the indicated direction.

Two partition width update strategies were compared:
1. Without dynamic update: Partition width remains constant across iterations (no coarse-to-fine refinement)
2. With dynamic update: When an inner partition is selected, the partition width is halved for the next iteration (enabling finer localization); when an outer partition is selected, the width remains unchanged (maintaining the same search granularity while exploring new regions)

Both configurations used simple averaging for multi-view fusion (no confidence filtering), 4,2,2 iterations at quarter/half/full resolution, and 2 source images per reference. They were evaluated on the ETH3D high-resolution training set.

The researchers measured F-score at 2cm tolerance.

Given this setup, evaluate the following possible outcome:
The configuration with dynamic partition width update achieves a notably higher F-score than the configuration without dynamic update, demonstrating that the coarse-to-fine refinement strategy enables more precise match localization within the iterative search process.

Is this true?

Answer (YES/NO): YES